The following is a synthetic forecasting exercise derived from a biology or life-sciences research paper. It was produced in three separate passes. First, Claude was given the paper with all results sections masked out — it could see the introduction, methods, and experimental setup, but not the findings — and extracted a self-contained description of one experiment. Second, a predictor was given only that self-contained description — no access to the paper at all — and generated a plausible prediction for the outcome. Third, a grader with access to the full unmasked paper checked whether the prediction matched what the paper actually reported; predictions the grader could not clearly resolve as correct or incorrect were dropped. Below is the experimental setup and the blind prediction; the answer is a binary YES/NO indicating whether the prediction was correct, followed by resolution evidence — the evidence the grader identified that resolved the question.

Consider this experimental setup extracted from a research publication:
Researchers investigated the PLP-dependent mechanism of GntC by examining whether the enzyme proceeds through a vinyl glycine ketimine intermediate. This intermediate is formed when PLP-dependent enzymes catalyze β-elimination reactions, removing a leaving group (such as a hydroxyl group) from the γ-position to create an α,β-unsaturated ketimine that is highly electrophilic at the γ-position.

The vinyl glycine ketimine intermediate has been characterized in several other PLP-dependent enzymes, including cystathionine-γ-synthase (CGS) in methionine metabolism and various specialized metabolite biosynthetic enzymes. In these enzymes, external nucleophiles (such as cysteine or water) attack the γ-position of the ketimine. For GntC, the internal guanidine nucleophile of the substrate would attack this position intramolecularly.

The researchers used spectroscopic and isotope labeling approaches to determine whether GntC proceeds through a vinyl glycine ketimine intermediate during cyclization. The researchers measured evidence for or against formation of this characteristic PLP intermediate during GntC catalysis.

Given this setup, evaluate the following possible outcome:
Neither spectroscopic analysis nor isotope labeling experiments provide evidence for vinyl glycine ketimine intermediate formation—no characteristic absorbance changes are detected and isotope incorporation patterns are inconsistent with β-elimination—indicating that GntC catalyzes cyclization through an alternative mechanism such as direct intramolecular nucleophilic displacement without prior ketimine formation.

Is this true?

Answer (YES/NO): NO